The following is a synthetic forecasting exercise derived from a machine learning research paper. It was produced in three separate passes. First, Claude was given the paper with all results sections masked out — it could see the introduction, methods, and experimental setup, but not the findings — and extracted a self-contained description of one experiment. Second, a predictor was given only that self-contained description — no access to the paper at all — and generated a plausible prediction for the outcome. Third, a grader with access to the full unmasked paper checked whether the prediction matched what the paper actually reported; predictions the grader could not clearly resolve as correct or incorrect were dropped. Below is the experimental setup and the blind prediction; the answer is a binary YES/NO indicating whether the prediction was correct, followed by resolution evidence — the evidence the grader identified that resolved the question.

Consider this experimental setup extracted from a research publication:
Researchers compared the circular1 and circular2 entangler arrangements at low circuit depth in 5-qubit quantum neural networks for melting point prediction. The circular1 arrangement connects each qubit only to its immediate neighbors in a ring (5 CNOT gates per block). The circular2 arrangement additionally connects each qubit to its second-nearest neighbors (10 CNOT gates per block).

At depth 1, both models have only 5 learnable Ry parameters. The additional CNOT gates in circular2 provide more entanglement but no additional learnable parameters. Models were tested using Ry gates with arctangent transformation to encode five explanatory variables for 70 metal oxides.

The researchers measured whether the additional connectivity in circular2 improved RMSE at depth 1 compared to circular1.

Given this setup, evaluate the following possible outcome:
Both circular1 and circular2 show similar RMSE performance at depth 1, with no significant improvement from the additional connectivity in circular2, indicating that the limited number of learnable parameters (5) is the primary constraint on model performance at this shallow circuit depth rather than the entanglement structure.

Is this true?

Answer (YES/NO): NO